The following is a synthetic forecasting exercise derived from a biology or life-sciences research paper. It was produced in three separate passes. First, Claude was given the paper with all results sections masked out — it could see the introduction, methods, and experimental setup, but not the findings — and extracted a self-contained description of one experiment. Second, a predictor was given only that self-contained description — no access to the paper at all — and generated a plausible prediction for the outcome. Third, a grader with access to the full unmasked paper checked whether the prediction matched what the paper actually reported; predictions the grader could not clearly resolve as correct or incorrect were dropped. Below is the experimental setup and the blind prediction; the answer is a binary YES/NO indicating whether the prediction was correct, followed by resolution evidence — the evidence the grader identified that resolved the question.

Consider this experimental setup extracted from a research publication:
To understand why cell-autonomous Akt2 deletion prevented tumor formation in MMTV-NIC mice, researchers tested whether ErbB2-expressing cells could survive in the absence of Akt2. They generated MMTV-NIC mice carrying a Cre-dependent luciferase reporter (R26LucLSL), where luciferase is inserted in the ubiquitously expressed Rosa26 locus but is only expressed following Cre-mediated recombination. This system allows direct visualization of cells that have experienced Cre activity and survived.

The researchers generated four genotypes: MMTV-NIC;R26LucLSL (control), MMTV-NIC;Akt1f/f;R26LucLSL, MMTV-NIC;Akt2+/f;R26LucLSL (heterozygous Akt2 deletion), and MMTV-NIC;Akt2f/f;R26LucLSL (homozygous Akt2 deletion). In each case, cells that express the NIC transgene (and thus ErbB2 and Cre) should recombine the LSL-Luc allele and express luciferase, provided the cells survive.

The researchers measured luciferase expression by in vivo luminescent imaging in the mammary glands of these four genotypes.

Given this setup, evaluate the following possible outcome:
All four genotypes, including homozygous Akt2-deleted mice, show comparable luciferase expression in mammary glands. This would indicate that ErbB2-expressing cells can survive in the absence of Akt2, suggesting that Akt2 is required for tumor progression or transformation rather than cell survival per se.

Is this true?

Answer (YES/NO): NO